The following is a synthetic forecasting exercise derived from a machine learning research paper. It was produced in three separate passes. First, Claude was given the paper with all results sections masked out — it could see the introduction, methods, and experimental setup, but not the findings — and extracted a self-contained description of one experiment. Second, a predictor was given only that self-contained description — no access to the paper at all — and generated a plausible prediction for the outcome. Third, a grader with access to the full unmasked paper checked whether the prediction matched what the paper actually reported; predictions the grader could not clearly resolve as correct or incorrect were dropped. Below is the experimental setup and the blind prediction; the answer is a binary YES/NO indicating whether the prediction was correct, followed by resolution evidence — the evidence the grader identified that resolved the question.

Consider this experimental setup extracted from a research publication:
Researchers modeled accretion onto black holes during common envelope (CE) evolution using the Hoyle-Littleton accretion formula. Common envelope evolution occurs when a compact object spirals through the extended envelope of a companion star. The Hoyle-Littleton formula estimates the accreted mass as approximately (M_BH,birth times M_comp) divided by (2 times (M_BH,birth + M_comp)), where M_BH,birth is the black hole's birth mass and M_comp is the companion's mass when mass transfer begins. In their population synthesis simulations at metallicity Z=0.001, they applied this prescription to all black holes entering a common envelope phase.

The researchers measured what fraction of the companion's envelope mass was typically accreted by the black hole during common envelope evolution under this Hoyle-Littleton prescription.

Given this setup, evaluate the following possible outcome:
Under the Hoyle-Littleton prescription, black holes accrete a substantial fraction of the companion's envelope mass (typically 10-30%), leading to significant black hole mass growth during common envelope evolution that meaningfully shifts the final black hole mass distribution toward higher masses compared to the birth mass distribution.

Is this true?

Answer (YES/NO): NO